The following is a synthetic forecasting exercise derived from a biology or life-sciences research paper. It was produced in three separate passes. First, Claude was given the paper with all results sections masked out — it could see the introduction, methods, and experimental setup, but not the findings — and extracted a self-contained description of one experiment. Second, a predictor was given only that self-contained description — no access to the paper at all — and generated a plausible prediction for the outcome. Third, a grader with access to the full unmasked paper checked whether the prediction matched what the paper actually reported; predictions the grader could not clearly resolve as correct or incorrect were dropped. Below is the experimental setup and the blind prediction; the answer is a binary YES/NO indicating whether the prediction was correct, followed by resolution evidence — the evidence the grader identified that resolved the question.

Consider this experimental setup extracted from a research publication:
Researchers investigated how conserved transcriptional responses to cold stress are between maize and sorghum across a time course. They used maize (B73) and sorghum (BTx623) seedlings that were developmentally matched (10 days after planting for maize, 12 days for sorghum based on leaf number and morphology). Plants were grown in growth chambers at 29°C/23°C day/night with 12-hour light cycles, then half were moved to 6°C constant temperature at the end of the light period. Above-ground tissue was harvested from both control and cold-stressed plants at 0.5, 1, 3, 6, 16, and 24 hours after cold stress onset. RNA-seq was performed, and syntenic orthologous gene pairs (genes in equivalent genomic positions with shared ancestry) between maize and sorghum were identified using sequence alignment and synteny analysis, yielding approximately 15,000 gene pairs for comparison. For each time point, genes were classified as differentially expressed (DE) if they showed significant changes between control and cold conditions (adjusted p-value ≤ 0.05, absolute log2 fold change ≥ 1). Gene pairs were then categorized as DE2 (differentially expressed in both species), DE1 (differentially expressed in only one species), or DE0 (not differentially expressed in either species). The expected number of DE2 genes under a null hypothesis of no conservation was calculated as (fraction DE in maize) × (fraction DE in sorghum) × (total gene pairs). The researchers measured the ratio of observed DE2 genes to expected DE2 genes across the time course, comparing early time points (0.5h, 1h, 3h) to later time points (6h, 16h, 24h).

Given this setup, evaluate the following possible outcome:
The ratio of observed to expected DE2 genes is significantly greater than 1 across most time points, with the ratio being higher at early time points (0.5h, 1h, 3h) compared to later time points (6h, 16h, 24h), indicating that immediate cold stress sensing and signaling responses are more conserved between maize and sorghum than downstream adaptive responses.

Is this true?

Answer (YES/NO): YES